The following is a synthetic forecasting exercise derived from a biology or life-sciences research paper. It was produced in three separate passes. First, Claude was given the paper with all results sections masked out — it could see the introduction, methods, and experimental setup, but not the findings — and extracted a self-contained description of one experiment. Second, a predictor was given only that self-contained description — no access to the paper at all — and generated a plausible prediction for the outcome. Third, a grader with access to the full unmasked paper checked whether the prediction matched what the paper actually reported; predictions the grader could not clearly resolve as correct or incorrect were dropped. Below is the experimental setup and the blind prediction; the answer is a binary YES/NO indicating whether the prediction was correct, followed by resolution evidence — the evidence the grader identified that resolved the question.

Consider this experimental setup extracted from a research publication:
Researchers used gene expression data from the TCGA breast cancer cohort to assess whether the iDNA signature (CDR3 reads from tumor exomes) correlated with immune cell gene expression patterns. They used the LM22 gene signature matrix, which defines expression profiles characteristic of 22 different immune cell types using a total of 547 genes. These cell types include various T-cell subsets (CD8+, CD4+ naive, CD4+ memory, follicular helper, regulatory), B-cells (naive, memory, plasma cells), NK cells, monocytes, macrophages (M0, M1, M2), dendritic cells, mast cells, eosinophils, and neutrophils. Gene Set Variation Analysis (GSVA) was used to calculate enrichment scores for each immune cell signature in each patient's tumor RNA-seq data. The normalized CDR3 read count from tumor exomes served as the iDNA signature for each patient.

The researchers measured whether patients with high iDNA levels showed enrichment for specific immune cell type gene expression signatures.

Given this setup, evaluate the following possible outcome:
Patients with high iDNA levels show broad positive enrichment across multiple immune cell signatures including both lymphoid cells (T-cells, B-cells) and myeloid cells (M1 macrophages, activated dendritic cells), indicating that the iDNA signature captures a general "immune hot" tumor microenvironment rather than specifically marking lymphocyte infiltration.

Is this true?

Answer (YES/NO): NO